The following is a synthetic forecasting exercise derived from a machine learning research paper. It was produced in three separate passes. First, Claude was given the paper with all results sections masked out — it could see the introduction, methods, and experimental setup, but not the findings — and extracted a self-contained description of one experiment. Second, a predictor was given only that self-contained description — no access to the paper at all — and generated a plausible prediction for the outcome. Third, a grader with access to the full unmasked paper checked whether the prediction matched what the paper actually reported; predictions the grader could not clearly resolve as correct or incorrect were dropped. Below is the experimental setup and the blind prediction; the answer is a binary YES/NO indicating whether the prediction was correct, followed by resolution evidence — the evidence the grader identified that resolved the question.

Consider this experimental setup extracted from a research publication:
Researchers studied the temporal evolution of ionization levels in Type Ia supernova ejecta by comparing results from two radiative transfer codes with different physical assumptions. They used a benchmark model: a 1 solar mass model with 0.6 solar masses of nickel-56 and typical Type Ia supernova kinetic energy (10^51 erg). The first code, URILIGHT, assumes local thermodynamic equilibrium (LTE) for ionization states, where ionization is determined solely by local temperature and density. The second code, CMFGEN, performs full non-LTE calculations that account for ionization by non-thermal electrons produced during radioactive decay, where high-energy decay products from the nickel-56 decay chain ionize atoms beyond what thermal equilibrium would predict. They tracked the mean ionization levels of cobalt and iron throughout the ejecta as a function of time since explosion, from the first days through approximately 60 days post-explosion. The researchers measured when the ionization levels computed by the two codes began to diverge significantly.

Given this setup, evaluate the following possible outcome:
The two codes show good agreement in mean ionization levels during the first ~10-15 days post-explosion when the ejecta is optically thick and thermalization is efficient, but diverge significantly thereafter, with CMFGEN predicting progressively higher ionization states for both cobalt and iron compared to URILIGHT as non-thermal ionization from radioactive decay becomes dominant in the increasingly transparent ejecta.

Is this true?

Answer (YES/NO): NO